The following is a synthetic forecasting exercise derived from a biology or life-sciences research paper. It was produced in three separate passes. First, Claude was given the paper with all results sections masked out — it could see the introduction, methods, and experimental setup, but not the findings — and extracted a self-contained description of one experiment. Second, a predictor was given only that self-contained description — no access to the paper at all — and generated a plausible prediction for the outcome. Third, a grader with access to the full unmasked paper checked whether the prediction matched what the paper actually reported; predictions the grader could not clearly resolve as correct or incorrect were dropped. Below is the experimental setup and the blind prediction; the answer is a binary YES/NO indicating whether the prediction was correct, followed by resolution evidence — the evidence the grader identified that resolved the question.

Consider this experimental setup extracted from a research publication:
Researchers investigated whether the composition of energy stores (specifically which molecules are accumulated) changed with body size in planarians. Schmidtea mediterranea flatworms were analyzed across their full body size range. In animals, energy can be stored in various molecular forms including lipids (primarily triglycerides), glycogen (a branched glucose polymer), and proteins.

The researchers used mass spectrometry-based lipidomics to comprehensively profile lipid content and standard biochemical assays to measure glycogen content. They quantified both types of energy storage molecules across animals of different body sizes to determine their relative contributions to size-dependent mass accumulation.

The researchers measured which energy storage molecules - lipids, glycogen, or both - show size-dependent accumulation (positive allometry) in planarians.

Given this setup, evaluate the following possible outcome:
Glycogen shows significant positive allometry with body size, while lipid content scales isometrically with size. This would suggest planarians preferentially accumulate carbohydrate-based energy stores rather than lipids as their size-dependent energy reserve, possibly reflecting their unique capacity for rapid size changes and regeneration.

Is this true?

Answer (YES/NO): NO